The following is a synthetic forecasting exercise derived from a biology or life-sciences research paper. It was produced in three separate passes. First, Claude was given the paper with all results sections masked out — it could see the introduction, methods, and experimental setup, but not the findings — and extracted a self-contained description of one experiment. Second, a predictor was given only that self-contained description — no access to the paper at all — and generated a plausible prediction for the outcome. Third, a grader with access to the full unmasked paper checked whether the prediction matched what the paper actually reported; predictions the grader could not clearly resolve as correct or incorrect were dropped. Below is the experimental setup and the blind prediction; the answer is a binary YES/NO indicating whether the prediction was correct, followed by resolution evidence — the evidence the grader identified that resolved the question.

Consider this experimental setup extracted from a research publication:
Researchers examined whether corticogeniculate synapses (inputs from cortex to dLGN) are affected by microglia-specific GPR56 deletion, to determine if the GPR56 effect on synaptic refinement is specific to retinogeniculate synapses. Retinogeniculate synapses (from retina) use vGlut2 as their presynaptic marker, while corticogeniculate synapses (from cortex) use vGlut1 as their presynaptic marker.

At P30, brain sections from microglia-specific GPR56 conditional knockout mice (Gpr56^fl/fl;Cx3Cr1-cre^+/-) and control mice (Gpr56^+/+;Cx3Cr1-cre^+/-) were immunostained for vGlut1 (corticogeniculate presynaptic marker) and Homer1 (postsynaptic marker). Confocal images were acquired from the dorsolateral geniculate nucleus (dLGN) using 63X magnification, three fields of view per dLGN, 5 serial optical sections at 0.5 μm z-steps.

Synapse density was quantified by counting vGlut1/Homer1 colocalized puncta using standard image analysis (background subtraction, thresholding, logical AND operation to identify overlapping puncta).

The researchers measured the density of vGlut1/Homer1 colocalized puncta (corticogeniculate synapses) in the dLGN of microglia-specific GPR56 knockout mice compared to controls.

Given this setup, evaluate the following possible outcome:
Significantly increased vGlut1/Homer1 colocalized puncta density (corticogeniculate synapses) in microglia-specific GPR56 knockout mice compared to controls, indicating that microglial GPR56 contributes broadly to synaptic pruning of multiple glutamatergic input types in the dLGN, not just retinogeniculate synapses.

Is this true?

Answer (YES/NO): NO